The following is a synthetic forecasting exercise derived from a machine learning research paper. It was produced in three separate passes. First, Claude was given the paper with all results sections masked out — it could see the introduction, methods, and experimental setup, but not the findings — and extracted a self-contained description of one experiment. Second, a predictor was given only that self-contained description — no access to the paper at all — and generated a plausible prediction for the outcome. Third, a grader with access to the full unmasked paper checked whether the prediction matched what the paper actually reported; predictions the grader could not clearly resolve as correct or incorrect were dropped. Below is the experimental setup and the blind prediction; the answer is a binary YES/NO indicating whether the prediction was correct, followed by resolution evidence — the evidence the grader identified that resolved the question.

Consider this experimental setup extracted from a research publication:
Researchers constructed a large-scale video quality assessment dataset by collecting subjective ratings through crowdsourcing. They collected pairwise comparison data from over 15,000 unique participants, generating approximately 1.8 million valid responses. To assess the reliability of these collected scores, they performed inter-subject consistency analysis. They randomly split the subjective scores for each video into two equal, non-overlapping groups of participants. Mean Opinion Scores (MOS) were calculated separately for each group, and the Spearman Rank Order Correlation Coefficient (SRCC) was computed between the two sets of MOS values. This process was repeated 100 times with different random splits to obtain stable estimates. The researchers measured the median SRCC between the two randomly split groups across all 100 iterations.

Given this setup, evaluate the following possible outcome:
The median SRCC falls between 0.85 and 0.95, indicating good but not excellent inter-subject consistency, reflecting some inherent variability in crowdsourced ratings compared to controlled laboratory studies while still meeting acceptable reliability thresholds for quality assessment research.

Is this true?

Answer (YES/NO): NO